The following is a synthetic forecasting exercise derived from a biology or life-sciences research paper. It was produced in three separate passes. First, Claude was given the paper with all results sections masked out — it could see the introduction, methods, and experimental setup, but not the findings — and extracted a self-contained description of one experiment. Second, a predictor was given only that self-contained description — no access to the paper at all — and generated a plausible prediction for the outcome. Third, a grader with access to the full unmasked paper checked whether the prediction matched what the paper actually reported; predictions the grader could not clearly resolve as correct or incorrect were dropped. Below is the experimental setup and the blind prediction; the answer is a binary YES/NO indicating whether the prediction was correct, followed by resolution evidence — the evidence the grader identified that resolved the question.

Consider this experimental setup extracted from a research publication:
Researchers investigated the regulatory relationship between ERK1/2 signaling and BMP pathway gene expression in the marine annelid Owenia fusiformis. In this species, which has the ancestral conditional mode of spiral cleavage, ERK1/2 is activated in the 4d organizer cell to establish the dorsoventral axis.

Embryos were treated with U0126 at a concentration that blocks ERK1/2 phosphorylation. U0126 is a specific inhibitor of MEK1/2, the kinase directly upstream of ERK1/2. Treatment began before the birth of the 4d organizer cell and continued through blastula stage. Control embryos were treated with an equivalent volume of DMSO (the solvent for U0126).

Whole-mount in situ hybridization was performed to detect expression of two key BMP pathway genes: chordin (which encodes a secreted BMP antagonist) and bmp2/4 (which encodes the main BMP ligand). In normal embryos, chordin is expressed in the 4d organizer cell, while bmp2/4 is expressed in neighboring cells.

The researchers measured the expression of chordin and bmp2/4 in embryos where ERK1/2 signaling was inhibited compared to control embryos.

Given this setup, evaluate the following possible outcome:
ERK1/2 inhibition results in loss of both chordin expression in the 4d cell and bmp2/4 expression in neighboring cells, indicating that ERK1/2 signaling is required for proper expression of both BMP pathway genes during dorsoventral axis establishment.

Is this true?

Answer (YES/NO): YES